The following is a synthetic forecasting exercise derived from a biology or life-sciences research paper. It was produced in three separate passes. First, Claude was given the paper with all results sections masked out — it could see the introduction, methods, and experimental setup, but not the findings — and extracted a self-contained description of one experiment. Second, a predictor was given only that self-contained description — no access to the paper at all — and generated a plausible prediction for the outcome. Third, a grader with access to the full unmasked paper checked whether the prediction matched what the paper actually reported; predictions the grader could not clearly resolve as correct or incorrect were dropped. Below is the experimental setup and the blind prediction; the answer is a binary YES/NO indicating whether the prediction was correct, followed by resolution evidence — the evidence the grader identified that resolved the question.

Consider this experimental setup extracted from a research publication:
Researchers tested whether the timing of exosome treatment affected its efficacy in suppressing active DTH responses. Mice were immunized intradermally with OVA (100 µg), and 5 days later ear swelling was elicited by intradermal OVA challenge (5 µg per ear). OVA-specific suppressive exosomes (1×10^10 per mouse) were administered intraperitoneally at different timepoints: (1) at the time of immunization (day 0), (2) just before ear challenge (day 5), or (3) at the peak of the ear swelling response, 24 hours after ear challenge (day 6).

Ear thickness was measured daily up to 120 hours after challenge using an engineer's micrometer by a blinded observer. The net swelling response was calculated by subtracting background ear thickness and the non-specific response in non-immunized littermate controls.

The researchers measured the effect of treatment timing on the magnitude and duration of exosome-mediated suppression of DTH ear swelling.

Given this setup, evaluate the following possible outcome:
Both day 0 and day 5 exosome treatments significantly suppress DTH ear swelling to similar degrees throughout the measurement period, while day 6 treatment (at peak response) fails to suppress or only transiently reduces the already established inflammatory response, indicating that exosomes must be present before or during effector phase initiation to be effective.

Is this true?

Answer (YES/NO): NO